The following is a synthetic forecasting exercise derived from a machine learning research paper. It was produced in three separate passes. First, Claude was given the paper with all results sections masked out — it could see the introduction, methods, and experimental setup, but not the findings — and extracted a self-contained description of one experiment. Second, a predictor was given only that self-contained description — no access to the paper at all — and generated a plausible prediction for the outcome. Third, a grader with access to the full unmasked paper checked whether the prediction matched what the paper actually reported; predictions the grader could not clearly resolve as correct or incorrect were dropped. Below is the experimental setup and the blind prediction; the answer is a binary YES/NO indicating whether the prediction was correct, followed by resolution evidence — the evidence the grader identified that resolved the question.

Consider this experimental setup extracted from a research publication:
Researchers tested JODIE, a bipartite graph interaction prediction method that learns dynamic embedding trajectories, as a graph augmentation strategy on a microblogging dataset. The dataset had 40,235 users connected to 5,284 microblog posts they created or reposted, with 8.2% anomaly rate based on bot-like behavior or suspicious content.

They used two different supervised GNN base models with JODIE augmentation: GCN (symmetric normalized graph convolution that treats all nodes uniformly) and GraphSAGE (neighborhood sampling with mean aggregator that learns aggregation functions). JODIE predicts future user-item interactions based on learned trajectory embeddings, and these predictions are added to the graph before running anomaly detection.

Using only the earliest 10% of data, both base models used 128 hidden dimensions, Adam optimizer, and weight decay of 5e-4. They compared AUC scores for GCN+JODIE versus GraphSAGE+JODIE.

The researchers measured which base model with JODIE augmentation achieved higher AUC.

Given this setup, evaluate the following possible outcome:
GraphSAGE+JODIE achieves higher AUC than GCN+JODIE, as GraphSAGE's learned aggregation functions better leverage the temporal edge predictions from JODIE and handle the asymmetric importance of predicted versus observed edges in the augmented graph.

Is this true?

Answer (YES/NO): YES